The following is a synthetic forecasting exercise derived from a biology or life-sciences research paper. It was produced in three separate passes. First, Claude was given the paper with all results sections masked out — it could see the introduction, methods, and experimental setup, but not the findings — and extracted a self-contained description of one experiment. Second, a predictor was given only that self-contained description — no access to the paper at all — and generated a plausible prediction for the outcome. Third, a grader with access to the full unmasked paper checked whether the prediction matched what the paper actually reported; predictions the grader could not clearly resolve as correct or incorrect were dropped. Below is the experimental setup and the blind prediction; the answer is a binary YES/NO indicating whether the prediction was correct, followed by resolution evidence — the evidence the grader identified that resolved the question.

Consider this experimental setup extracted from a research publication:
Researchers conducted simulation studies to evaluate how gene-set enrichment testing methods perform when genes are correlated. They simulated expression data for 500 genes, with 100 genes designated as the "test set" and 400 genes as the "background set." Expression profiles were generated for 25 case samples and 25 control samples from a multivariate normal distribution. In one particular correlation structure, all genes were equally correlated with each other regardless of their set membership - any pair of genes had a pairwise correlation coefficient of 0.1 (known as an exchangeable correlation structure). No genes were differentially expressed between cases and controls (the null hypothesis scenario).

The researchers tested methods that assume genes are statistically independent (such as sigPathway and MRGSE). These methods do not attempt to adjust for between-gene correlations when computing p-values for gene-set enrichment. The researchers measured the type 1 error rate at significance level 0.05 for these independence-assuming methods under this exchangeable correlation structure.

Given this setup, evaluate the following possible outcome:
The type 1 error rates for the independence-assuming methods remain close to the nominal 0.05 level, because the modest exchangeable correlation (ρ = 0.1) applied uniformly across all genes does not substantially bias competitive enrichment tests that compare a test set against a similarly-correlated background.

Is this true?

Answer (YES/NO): YES